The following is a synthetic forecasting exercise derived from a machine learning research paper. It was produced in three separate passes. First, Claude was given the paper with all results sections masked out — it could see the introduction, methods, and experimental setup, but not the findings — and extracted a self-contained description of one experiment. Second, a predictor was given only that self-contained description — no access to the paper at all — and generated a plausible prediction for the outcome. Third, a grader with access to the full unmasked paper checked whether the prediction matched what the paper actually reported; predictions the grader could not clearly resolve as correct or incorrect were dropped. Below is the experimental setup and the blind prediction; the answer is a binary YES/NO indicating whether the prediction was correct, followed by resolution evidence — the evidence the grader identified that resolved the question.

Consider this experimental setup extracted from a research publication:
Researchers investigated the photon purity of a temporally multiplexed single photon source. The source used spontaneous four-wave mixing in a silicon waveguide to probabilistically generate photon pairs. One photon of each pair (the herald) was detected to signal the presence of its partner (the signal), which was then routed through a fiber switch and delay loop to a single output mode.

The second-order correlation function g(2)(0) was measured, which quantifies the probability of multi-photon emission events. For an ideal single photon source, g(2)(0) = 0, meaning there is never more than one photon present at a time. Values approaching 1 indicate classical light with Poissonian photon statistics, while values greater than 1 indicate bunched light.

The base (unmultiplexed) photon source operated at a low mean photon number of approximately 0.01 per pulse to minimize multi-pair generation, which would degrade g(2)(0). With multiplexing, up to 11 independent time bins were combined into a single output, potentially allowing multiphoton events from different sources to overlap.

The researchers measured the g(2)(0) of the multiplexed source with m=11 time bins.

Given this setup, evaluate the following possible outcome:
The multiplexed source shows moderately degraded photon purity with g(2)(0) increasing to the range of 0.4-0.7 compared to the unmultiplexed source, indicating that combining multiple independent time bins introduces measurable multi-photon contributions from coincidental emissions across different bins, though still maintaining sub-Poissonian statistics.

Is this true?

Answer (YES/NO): NO